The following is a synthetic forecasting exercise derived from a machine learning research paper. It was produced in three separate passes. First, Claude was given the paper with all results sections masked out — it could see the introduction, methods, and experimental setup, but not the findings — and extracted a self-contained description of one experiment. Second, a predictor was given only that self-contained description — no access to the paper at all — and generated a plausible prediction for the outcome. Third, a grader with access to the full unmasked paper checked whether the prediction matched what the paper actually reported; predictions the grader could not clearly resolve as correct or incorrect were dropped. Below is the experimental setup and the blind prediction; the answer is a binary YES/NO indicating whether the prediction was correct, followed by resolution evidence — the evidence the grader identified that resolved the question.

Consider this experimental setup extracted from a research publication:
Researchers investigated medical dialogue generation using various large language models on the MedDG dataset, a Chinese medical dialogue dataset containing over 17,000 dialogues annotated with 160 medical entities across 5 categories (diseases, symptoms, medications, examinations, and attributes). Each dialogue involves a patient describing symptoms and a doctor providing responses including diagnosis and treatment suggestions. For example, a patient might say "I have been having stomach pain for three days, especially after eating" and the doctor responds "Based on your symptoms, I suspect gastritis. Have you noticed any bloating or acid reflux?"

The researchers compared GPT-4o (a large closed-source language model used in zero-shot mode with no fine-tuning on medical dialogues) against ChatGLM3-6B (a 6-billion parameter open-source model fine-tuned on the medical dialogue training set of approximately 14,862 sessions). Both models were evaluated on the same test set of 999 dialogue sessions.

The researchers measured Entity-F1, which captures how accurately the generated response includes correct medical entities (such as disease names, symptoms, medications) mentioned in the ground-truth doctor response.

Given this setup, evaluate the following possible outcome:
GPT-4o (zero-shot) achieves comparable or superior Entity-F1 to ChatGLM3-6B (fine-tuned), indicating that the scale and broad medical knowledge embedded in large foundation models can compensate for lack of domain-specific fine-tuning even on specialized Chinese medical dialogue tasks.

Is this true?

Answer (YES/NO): NO